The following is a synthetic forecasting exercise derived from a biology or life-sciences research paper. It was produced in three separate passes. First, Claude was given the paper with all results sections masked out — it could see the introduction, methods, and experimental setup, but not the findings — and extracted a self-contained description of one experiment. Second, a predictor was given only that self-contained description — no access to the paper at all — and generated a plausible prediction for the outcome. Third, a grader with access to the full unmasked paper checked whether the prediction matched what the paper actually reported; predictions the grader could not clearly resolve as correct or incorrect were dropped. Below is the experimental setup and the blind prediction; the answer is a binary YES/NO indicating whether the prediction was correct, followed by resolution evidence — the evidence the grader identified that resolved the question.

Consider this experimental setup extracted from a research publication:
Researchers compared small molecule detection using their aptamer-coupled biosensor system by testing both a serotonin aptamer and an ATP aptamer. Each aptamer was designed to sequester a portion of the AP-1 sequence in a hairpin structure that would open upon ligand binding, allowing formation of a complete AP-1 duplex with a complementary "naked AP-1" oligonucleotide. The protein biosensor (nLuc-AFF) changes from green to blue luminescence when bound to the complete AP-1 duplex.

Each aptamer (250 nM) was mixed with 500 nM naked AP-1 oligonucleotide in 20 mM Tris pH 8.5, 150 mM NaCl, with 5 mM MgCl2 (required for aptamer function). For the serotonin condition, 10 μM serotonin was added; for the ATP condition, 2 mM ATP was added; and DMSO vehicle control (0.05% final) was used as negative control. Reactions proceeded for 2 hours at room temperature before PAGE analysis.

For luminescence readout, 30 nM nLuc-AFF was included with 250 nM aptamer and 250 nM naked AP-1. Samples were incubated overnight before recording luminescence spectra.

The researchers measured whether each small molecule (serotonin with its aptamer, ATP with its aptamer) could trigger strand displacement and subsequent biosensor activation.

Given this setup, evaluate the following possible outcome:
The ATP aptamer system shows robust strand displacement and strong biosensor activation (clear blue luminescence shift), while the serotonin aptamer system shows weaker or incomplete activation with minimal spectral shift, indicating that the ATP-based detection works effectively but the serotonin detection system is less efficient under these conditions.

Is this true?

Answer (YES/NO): NO